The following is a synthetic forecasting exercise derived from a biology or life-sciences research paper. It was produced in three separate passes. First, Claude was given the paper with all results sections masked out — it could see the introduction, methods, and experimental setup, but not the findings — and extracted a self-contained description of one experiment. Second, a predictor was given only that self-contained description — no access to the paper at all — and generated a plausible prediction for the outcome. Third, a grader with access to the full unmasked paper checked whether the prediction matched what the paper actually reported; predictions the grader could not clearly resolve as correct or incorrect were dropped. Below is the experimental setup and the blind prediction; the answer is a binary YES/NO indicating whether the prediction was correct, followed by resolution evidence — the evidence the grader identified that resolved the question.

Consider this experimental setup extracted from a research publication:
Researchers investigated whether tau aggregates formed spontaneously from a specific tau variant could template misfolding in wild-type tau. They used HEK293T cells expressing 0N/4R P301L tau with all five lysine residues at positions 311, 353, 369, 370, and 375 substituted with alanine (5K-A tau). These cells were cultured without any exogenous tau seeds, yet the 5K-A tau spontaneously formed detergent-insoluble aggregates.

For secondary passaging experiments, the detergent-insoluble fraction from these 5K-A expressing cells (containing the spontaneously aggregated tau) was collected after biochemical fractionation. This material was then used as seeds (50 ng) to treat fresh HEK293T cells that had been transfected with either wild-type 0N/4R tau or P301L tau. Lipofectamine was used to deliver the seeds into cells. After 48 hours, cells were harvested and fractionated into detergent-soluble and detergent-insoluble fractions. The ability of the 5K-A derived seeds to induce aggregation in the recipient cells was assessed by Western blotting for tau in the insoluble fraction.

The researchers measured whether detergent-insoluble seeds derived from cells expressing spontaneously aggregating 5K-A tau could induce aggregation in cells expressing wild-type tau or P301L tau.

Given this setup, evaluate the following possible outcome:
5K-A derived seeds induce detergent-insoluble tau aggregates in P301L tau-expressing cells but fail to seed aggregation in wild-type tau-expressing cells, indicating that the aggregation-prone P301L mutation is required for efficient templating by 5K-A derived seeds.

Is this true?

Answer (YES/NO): YES